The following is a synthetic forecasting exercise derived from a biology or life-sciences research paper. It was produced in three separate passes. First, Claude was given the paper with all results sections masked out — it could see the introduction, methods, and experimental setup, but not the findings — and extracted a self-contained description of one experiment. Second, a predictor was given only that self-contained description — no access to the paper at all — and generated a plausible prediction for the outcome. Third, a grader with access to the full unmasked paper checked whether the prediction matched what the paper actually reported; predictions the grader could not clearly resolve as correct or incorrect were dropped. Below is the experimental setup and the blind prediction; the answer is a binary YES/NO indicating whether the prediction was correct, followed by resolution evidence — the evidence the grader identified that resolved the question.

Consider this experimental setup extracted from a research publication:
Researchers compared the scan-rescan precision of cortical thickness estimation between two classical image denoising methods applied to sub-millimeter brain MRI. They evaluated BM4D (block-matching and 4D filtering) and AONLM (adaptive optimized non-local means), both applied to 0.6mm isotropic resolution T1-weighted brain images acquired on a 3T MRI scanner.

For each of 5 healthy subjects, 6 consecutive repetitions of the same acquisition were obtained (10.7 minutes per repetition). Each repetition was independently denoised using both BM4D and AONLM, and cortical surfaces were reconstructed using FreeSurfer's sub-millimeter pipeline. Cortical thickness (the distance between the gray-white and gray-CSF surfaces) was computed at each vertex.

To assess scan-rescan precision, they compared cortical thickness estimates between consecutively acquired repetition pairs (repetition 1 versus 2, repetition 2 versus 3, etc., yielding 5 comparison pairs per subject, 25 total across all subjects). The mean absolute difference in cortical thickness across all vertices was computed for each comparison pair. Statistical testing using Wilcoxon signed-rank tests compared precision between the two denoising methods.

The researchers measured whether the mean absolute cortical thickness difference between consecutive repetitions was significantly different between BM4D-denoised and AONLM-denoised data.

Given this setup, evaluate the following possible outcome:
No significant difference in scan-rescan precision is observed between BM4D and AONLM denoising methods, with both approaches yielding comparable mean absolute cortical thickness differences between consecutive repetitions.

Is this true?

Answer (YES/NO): YES